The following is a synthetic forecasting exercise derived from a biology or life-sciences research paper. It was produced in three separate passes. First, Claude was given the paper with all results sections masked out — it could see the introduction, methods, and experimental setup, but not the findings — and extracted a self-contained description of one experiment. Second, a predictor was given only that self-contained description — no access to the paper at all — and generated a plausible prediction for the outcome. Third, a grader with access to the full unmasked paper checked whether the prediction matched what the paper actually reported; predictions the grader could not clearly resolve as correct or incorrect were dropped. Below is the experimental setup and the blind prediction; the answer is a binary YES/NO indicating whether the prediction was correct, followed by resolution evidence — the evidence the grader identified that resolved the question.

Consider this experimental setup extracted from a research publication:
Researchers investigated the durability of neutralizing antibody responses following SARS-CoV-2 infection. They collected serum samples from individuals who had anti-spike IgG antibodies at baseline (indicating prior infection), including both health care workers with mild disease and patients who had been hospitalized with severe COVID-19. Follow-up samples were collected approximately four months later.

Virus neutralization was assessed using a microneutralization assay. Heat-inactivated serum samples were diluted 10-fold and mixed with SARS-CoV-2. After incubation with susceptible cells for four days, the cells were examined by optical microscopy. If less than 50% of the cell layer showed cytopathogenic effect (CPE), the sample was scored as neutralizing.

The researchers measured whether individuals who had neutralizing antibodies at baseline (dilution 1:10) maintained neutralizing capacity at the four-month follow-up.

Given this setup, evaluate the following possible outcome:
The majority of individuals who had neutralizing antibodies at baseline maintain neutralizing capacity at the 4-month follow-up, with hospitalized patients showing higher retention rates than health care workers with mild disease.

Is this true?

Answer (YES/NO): YES